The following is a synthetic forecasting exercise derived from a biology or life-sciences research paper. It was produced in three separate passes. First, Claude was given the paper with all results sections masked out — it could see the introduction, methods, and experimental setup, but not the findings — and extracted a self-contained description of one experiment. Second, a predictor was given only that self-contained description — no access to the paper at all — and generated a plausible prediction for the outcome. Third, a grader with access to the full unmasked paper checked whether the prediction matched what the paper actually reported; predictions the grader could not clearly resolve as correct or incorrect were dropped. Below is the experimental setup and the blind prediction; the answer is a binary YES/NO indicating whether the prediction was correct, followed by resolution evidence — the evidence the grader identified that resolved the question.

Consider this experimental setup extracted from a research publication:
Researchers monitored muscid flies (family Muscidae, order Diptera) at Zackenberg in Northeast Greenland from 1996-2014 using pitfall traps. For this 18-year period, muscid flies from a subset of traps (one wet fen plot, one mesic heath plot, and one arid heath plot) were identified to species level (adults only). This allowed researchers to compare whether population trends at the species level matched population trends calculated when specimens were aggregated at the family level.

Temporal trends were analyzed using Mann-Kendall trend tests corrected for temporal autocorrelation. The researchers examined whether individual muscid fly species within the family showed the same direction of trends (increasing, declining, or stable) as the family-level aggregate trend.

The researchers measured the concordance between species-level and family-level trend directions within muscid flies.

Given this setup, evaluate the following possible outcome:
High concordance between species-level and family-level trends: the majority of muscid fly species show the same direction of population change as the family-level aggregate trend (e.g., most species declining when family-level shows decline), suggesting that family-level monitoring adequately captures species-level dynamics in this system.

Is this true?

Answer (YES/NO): NO